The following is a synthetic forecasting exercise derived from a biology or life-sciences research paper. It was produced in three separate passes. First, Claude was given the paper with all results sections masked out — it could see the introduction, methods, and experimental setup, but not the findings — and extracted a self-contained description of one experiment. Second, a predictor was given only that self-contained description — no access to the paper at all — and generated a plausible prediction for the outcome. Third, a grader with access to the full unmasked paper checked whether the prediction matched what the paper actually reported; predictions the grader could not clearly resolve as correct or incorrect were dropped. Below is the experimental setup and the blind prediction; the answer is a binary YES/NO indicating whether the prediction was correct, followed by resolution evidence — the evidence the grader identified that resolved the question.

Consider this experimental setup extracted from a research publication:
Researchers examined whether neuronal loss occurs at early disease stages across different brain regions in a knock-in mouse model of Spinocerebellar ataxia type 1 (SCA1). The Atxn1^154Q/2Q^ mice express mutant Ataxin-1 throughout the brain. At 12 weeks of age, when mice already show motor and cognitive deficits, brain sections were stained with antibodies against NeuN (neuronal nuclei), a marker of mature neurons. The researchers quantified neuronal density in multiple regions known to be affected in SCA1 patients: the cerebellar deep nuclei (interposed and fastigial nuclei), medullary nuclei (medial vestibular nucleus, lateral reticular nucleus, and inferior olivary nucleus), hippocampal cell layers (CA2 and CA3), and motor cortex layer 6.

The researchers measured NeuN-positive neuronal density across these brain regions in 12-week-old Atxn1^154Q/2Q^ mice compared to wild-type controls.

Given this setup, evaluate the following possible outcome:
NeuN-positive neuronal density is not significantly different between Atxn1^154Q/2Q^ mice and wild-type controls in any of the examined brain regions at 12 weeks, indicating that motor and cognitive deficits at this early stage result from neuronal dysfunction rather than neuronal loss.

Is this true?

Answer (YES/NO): YES